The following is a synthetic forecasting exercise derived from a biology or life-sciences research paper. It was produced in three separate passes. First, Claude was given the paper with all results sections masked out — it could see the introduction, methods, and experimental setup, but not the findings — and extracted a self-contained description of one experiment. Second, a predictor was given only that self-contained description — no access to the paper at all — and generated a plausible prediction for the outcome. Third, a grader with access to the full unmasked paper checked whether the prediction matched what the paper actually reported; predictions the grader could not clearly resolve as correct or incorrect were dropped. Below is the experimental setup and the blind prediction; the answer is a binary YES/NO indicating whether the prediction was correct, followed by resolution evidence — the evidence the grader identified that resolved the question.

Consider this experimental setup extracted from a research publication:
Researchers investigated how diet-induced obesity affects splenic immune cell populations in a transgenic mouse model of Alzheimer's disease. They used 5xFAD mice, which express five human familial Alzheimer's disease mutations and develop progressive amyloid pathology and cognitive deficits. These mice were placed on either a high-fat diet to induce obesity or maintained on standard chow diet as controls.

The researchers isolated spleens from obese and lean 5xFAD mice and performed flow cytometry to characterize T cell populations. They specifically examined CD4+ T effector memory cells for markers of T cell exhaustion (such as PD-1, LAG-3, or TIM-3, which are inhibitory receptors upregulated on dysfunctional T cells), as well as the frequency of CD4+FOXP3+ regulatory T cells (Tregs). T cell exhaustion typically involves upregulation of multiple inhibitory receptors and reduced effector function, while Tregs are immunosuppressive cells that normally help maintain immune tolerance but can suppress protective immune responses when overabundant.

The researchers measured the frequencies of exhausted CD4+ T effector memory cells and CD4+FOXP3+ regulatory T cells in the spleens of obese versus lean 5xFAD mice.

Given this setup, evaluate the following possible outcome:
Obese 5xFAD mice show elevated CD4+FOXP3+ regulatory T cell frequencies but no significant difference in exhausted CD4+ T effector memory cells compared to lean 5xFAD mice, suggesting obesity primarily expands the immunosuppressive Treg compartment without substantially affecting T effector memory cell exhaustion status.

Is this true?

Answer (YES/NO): NO